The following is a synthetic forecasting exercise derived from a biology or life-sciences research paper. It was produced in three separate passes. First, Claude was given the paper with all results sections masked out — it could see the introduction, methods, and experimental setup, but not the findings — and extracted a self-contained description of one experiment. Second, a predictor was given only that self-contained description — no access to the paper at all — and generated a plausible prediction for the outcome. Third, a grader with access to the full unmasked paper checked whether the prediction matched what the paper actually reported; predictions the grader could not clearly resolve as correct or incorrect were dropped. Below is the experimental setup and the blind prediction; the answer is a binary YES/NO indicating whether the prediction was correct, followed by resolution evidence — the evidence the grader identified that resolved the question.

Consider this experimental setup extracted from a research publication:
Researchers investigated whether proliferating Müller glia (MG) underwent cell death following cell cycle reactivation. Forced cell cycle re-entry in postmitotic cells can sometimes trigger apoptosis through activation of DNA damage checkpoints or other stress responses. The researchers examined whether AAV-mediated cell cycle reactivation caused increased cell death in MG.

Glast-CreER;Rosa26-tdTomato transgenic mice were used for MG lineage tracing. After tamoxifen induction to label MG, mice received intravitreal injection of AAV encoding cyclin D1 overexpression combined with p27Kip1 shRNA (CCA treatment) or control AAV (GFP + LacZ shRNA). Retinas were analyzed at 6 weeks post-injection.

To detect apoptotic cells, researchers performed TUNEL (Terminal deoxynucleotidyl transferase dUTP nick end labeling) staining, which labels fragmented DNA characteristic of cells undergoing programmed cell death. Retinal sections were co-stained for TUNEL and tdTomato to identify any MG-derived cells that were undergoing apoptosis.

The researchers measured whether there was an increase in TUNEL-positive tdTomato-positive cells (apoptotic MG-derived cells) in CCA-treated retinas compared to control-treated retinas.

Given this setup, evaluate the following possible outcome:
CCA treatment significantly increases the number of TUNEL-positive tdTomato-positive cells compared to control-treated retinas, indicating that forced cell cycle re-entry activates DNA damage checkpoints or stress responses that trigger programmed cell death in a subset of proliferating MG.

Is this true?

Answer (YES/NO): NO